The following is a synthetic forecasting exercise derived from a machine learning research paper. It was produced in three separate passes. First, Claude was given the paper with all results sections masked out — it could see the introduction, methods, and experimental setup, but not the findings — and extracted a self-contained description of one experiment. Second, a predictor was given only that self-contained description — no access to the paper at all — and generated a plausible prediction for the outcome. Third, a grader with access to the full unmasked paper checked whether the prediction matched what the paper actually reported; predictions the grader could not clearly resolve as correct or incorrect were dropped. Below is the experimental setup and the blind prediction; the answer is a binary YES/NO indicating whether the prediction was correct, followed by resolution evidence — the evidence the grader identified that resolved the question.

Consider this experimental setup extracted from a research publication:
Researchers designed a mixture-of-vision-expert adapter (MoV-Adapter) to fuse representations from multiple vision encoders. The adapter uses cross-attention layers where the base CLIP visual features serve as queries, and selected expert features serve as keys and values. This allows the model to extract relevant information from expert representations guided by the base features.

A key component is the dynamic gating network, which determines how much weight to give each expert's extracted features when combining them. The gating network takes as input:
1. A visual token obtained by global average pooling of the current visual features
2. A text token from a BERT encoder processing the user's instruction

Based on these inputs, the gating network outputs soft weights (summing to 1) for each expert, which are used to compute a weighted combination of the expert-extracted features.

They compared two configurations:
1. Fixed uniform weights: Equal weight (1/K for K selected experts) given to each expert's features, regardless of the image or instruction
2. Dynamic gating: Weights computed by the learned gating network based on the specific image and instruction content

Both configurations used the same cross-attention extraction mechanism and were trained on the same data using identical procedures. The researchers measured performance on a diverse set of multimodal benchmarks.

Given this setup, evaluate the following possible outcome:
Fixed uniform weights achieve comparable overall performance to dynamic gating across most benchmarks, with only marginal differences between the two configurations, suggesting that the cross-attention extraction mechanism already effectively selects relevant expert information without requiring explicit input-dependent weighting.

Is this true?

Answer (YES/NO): NO